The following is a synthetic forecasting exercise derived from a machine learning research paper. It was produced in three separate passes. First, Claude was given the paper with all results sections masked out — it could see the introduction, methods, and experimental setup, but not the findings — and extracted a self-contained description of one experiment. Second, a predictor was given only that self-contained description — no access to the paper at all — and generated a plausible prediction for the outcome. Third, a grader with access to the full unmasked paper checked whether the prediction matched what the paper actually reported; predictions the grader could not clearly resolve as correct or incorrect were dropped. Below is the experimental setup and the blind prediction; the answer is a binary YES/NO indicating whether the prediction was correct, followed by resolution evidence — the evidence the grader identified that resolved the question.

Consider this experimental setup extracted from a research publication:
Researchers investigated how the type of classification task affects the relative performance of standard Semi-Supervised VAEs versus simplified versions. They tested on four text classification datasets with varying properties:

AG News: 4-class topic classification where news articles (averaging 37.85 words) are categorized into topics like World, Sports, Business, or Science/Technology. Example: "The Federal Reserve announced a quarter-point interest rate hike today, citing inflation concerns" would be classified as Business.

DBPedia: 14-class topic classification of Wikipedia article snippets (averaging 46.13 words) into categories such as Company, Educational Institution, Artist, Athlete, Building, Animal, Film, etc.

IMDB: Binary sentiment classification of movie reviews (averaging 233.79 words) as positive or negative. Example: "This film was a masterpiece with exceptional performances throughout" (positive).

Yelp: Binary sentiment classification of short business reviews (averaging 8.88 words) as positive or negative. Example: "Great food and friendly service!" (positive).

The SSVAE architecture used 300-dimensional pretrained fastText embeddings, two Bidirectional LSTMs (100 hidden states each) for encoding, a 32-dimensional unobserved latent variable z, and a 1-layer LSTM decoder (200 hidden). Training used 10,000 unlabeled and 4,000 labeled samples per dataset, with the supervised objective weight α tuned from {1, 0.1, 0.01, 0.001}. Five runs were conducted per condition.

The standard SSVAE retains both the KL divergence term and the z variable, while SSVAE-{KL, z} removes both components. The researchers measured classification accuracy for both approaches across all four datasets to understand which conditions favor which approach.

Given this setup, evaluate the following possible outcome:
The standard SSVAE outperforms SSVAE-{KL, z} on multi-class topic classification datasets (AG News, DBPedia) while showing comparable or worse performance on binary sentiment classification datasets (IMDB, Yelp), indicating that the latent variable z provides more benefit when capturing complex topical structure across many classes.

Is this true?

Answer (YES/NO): NO